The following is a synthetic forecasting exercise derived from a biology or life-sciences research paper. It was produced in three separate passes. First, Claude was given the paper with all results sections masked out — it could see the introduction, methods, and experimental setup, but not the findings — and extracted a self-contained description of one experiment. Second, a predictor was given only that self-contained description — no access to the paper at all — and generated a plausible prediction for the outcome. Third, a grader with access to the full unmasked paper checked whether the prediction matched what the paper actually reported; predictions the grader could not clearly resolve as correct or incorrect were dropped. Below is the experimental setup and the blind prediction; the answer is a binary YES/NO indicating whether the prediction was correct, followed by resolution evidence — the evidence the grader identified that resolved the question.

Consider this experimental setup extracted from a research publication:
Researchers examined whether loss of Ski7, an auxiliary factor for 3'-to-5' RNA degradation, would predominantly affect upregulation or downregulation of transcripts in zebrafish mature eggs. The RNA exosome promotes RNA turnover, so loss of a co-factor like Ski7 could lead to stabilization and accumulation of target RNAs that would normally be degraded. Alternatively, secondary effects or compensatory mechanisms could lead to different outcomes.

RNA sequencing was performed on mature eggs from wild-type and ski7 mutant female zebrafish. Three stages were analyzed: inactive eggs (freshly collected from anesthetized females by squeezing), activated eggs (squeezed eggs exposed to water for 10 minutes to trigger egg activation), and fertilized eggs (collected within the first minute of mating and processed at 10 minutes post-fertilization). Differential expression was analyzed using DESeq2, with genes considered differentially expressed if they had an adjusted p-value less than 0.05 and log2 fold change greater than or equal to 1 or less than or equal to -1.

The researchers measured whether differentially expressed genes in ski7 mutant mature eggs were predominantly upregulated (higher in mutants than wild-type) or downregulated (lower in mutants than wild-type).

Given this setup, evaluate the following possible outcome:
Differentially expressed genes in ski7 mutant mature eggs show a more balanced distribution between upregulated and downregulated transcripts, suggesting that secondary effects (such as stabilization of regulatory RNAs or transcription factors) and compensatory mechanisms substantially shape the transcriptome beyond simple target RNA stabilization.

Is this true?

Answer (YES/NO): NO